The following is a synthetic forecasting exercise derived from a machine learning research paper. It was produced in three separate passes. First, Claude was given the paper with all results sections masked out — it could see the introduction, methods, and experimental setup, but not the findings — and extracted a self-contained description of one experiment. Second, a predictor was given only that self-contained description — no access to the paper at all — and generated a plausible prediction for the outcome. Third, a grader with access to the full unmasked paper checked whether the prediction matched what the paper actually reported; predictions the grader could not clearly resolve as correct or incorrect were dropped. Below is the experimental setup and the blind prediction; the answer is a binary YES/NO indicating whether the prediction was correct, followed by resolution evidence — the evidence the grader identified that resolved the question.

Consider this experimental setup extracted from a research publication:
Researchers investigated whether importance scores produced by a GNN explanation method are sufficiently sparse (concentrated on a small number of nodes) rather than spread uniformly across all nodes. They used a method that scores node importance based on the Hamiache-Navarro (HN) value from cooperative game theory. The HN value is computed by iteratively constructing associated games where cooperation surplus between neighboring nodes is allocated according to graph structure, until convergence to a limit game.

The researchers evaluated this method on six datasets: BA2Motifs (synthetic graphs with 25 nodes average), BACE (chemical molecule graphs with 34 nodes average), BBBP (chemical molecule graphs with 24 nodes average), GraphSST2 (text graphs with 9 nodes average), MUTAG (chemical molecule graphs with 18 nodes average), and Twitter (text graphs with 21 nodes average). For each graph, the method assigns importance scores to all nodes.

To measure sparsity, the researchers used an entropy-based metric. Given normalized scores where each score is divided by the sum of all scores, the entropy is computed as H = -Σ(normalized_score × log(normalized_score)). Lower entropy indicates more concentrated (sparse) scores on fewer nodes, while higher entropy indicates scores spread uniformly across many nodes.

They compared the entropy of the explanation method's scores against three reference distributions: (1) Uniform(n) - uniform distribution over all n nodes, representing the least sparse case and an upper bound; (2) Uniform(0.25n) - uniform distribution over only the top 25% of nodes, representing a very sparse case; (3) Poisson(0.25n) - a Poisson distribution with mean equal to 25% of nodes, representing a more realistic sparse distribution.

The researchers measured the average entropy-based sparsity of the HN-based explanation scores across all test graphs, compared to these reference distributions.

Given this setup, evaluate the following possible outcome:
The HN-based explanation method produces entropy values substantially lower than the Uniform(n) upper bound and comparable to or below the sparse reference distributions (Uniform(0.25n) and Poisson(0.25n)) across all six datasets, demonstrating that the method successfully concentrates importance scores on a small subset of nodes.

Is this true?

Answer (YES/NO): NO